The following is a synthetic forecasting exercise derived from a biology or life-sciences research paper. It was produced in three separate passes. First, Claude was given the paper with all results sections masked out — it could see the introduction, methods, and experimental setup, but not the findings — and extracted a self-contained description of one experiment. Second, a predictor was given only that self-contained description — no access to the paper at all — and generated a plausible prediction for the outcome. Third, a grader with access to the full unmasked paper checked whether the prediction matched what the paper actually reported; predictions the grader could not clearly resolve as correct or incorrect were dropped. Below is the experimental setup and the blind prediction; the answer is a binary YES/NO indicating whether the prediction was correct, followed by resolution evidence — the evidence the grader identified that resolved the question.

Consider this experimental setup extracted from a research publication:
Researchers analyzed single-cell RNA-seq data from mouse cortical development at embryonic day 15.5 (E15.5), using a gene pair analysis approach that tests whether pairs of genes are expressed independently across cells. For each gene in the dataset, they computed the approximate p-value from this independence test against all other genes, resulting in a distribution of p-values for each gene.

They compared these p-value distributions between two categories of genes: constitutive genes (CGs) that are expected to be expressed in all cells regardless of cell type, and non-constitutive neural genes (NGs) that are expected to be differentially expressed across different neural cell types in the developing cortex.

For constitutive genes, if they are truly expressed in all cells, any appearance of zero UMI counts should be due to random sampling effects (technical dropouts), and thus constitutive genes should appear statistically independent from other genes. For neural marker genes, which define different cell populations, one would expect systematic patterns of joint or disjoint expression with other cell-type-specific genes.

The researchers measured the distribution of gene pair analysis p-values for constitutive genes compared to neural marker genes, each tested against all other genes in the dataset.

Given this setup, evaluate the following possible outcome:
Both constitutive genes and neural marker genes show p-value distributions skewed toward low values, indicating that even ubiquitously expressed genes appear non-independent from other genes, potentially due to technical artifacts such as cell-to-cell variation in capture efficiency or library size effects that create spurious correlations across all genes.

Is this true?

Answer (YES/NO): NO